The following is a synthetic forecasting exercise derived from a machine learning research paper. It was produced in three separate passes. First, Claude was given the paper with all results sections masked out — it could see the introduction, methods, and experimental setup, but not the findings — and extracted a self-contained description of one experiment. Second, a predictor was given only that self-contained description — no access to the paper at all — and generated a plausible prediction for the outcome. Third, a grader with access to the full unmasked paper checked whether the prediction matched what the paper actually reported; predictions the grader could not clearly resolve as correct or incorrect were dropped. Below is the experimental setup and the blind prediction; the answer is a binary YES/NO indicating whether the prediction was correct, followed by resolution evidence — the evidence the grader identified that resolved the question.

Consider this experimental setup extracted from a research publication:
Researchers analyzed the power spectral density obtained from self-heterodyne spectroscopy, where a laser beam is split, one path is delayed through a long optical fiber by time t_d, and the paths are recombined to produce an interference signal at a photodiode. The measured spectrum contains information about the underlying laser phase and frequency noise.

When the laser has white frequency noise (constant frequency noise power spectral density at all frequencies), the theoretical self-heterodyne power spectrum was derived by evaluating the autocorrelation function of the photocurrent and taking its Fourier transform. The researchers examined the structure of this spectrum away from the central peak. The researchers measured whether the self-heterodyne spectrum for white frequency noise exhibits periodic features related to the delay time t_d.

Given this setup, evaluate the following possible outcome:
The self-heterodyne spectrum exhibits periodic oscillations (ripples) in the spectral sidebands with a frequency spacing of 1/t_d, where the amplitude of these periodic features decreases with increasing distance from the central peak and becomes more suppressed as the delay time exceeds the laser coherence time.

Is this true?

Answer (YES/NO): YES